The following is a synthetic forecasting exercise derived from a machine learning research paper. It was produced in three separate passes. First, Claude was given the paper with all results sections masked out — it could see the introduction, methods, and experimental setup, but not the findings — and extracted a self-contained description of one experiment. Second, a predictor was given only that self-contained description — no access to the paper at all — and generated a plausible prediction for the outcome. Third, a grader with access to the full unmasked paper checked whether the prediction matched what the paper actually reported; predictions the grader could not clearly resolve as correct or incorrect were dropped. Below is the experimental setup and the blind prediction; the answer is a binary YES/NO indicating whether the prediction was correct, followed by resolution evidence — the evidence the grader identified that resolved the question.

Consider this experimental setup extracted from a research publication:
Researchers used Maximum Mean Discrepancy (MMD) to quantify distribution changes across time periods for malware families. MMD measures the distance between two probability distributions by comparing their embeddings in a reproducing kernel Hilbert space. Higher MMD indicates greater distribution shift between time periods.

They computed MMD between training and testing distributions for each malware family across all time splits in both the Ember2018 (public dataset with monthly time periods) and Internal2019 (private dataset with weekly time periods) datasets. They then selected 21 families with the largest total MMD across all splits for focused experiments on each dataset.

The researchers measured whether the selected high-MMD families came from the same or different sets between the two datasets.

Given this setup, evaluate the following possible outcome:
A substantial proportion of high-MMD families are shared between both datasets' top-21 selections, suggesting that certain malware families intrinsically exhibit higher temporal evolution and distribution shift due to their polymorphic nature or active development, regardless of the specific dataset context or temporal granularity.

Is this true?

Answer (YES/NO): NO